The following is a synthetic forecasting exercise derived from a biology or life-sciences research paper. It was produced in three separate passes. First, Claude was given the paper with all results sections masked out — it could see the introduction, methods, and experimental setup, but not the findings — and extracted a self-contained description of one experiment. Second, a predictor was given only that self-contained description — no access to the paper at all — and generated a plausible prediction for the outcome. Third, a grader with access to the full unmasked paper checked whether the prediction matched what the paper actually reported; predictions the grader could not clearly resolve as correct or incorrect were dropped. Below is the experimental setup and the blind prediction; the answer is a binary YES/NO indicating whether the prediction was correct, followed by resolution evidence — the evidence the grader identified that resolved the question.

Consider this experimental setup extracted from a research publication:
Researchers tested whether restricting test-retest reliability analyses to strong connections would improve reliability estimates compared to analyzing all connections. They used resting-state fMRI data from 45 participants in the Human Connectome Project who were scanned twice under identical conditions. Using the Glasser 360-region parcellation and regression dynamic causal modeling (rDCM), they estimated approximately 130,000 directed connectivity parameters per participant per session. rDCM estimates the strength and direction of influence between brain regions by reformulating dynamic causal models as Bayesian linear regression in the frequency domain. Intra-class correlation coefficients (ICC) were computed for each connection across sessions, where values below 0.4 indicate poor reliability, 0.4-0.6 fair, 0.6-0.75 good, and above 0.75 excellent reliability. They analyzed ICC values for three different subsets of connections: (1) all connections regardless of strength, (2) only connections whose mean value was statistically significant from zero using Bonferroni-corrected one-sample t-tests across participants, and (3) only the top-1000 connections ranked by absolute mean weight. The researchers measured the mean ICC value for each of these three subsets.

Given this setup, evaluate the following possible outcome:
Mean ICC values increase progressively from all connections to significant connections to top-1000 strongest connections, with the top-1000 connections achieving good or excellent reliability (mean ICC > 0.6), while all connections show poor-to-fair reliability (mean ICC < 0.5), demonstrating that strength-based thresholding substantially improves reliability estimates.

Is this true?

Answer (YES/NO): NO